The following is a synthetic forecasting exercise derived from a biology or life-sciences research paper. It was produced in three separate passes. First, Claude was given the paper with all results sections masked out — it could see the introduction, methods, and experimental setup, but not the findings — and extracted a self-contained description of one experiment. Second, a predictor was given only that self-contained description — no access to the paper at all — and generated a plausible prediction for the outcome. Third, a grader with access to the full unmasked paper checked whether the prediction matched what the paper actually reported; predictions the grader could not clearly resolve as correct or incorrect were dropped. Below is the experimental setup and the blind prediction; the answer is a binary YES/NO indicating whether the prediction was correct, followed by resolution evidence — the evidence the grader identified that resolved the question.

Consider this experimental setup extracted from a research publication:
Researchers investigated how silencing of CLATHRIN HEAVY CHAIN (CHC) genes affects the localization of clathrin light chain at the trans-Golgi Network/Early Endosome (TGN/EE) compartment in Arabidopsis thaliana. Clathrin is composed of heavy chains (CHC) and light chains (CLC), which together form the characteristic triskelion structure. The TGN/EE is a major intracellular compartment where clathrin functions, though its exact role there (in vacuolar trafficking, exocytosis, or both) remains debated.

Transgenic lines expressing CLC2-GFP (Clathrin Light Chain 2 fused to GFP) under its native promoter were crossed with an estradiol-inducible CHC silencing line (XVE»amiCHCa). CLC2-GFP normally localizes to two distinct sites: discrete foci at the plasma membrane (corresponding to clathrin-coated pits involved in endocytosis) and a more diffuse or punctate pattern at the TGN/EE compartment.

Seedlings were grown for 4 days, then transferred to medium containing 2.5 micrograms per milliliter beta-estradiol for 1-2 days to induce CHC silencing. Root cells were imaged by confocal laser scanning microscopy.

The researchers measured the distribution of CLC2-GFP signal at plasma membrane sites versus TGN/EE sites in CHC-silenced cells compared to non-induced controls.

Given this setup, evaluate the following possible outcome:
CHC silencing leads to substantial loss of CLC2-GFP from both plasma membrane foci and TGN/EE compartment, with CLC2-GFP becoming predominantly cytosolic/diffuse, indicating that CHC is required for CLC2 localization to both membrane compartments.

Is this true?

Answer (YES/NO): YES